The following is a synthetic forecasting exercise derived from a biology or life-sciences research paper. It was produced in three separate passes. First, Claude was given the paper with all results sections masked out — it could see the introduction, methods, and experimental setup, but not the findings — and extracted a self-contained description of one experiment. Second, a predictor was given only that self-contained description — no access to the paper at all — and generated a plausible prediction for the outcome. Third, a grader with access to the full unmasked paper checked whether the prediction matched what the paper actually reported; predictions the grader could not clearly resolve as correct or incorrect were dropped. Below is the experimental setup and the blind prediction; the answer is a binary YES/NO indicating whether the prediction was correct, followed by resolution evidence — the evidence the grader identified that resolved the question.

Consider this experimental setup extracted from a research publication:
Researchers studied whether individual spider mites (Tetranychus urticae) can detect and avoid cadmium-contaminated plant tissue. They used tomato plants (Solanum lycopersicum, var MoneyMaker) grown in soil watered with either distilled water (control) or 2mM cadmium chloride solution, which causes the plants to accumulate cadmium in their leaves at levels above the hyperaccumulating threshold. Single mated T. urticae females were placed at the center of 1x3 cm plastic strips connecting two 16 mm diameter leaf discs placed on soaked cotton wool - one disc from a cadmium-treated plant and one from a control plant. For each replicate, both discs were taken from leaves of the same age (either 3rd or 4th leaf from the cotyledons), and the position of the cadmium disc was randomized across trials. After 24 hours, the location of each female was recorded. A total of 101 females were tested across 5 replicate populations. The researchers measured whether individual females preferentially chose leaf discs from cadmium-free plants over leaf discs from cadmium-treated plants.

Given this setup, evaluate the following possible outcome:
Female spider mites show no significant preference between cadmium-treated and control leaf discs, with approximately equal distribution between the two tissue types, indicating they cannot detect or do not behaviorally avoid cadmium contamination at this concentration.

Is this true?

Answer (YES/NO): YES